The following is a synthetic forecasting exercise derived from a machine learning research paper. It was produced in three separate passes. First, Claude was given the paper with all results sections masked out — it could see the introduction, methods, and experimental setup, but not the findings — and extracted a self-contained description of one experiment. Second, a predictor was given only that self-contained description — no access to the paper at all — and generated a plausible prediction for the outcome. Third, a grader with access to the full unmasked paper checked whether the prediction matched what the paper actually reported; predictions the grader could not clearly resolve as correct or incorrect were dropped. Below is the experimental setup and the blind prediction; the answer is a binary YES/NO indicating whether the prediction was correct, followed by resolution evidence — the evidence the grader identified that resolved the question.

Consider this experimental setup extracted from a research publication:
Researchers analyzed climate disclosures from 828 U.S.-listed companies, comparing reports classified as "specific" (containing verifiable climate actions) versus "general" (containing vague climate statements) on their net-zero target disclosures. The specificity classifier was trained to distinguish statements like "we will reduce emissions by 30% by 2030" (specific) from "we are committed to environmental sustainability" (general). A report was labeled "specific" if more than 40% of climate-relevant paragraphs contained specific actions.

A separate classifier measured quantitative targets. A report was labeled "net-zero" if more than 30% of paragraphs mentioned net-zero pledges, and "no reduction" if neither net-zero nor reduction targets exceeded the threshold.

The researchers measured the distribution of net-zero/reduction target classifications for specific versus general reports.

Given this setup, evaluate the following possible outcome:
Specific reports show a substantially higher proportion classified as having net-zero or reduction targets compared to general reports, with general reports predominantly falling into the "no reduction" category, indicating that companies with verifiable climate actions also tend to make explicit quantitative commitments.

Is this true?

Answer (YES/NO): NO